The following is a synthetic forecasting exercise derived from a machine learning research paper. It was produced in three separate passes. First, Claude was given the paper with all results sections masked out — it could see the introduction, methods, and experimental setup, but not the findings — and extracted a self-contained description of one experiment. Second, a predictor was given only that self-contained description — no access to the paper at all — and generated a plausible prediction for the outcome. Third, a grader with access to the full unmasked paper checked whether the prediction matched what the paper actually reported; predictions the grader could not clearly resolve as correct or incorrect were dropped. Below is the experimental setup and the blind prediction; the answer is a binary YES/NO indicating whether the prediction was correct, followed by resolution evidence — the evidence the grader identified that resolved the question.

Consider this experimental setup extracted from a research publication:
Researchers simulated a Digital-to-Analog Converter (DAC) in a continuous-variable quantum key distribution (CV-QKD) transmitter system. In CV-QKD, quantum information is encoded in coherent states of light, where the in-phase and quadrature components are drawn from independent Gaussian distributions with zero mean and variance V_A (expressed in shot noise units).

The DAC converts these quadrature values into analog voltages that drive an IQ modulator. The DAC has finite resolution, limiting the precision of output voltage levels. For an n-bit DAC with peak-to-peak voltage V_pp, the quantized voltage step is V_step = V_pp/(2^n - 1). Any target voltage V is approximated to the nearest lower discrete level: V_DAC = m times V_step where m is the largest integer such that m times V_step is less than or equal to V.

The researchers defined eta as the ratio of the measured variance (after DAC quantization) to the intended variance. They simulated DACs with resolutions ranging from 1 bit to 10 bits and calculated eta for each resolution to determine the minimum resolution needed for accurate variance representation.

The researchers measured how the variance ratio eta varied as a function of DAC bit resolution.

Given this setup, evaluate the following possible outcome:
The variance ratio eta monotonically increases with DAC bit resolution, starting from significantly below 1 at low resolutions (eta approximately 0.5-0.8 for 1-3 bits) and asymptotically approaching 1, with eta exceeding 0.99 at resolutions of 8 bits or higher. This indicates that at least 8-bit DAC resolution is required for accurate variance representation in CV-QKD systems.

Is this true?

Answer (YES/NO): NO